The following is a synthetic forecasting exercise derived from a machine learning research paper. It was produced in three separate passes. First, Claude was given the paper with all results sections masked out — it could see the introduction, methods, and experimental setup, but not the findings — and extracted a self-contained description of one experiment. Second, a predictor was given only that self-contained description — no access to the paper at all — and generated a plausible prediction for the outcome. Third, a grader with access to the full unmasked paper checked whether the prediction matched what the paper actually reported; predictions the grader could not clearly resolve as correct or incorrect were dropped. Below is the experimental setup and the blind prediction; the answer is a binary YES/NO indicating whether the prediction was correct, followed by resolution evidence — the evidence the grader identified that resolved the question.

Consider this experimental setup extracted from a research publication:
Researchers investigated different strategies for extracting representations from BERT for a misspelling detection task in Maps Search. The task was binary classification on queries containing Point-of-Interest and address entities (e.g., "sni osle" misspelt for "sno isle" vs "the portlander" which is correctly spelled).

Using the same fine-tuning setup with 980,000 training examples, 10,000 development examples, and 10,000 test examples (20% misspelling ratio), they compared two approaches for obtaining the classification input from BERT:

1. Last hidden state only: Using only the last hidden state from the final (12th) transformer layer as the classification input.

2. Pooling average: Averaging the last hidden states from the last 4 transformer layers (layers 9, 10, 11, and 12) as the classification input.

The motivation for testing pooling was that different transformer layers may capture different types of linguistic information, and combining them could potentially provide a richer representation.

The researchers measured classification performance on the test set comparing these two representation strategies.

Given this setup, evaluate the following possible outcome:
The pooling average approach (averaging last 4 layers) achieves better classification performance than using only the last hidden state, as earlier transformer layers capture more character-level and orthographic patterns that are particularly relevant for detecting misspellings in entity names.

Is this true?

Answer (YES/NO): NO